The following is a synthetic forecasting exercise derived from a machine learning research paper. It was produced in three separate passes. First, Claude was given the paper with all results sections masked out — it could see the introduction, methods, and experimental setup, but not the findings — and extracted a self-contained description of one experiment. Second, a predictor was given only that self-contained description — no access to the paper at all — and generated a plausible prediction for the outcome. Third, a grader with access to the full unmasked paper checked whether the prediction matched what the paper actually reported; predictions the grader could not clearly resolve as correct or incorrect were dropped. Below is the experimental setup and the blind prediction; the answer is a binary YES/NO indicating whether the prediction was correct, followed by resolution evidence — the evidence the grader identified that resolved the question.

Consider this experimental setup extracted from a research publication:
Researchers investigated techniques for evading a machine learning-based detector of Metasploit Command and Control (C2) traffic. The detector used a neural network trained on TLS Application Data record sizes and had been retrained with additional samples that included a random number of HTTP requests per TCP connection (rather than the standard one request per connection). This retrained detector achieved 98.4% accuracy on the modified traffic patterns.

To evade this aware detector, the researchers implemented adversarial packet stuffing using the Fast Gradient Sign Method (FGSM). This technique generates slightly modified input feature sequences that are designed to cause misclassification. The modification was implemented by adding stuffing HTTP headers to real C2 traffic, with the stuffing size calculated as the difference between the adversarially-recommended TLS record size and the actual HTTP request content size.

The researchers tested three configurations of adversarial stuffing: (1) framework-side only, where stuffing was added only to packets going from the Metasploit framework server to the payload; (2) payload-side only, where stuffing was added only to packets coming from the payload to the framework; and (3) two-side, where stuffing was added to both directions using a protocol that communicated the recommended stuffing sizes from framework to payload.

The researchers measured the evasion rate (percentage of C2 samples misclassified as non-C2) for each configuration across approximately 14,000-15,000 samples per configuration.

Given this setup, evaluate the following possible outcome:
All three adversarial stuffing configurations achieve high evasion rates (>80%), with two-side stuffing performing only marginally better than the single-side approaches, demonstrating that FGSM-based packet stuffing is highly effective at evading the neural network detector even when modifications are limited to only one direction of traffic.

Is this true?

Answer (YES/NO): NO